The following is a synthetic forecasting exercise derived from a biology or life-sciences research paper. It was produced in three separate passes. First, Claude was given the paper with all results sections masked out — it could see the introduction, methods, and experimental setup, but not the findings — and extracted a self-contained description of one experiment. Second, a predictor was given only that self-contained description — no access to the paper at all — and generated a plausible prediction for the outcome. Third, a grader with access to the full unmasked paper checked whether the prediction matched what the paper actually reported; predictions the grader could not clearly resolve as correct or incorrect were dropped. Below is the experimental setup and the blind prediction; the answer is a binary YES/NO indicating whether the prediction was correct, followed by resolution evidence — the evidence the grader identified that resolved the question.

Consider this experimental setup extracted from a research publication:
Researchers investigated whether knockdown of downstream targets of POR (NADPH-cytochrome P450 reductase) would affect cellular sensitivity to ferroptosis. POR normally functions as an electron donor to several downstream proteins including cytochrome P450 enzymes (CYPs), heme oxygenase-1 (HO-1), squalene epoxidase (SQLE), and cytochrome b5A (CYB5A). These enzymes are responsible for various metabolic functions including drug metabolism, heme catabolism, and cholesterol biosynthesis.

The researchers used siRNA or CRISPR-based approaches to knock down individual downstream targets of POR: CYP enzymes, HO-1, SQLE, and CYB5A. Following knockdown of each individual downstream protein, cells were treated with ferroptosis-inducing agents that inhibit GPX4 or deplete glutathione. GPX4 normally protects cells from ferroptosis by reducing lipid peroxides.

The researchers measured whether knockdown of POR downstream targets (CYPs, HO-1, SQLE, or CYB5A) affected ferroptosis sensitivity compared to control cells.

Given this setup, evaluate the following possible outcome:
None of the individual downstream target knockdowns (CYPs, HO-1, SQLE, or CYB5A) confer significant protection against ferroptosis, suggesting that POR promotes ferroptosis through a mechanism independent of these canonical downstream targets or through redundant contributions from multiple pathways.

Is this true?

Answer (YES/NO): YES